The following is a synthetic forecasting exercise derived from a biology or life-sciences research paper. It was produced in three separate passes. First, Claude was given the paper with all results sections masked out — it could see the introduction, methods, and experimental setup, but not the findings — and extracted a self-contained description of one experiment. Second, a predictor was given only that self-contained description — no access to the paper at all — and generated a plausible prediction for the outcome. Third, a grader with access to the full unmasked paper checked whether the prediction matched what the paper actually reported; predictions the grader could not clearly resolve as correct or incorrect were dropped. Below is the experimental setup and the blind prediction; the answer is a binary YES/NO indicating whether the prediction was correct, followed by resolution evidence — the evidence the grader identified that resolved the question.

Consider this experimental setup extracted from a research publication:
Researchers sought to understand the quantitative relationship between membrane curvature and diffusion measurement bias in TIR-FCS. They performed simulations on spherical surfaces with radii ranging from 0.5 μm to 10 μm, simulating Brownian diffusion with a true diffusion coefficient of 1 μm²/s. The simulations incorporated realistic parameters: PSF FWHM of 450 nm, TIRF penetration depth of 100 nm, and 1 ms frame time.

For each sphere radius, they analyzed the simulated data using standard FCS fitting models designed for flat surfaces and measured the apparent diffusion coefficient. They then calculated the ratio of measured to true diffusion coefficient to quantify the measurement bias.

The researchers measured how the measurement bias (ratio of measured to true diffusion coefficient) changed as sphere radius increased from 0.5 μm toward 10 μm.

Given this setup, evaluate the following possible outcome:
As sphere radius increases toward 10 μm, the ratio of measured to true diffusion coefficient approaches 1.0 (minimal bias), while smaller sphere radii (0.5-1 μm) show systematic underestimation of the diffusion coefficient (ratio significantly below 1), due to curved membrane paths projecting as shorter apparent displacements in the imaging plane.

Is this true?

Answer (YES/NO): NO